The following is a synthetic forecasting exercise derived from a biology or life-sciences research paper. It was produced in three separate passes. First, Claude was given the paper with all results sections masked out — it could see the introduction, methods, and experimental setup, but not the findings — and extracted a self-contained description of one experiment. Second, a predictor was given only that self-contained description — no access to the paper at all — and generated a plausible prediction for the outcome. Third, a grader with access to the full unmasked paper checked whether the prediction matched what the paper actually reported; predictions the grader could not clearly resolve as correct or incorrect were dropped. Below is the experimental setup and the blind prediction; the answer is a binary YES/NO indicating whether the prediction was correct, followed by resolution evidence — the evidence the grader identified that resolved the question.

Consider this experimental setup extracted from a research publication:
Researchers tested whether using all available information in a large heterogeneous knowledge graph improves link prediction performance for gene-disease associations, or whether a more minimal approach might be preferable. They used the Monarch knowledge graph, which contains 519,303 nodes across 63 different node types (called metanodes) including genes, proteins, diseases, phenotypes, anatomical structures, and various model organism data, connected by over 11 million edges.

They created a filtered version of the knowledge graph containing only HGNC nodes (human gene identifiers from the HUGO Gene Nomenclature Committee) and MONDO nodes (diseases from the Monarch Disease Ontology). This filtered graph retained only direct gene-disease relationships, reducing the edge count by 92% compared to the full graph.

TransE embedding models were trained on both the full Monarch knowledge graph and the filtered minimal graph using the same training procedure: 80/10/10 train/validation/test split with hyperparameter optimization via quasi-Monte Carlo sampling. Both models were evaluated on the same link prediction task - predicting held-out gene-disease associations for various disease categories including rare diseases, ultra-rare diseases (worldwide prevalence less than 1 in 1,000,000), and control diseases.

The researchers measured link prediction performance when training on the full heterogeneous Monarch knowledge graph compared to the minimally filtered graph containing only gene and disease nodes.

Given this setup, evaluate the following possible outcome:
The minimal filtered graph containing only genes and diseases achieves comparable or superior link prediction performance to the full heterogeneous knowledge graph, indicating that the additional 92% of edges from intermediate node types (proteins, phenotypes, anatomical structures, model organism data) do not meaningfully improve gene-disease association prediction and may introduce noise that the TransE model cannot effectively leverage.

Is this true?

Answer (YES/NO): YES